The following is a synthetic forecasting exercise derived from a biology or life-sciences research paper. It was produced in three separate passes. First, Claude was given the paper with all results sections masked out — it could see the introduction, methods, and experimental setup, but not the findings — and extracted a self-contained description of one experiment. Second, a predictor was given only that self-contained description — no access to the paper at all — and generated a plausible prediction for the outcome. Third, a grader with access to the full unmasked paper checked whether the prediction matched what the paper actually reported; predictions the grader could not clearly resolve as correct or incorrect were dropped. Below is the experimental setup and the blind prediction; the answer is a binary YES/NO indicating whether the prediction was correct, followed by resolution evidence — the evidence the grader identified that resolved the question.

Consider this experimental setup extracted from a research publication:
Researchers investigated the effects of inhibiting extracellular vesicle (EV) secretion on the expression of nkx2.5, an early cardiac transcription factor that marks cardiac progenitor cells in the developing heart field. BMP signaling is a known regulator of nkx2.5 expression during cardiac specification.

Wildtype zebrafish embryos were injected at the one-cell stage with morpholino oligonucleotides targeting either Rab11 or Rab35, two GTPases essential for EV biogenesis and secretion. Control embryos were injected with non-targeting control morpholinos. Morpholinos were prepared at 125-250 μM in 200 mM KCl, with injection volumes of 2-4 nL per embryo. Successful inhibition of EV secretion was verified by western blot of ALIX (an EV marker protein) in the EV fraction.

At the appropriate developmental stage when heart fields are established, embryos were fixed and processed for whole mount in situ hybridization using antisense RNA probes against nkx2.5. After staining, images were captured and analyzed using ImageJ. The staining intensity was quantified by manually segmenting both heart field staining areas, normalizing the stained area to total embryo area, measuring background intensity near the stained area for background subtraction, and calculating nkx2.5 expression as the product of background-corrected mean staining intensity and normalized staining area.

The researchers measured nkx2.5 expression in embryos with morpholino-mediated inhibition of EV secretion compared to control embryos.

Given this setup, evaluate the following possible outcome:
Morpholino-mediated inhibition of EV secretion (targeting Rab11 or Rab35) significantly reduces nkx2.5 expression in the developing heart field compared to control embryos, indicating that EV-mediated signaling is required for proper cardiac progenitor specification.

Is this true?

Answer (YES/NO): YES